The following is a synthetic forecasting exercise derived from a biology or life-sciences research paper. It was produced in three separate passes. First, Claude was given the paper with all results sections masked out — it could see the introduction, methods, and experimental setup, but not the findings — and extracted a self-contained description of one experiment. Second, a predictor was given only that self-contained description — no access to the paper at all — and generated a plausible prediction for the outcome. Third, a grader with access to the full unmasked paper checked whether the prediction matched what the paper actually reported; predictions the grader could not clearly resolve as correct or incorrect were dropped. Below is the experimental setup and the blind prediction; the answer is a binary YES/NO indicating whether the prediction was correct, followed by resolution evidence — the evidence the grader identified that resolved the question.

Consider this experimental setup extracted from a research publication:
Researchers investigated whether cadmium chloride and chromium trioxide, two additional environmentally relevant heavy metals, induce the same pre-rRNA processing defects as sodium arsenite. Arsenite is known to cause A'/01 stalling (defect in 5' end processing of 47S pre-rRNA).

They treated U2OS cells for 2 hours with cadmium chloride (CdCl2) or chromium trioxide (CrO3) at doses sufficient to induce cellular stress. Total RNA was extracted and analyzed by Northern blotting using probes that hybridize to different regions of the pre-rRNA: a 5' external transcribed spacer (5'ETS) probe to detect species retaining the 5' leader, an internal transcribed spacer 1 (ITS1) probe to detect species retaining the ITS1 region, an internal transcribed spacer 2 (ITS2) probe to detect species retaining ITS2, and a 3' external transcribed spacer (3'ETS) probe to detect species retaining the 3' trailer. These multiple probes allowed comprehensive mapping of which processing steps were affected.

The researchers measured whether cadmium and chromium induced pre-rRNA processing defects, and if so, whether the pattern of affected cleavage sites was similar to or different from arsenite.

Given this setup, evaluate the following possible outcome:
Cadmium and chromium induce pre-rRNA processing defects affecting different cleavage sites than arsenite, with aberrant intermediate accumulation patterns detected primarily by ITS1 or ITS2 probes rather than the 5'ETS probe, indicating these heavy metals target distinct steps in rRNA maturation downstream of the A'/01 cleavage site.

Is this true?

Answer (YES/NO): NO